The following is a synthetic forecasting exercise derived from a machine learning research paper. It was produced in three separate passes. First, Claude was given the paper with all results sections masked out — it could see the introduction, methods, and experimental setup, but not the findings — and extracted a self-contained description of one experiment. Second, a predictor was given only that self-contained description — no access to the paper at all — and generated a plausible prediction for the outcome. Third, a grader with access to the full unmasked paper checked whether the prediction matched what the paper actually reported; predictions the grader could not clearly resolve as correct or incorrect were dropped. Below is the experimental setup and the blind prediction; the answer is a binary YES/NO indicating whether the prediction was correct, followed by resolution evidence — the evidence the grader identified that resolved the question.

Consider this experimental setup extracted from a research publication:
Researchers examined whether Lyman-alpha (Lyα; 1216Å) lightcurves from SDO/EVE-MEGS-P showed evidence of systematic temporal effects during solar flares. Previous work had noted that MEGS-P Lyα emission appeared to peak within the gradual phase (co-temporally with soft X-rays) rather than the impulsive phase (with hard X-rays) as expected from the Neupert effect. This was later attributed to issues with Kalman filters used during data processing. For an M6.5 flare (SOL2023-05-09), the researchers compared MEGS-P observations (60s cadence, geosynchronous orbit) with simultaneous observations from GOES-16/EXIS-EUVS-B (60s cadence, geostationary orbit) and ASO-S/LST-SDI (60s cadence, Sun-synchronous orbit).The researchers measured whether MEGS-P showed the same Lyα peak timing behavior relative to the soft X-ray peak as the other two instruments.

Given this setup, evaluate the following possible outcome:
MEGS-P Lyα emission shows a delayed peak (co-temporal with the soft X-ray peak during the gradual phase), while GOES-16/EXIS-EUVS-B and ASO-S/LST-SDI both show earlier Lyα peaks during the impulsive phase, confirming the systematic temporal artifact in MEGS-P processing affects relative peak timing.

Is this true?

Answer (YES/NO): NO